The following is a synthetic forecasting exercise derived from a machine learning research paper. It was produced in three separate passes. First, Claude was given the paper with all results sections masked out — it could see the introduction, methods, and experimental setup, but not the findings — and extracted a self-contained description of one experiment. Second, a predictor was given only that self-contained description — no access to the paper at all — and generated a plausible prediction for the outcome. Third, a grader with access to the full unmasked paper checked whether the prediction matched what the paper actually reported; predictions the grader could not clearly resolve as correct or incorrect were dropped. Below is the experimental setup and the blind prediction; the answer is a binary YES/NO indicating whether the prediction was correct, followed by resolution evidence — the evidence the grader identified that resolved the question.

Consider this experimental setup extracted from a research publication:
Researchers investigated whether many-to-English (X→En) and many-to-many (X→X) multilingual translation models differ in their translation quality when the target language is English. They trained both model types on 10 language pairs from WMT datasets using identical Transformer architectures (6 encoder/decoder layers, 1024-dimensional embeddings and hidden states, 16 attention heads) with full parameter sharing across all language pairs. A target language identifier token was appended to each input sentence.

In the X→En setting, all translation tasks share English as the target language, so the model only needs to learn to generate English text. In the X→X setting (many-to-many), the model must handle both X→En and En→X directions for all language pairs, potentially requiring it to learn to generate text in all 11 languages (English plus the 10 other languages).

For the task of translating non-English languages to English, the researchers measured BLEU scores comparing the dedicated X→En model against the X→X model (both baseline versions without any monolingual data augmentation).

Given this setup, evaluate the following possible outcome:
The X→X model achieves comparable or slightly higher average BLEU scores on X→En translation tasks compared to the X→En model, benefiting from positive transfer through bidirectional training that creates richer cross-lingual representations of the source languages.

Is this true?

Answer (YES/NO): YES